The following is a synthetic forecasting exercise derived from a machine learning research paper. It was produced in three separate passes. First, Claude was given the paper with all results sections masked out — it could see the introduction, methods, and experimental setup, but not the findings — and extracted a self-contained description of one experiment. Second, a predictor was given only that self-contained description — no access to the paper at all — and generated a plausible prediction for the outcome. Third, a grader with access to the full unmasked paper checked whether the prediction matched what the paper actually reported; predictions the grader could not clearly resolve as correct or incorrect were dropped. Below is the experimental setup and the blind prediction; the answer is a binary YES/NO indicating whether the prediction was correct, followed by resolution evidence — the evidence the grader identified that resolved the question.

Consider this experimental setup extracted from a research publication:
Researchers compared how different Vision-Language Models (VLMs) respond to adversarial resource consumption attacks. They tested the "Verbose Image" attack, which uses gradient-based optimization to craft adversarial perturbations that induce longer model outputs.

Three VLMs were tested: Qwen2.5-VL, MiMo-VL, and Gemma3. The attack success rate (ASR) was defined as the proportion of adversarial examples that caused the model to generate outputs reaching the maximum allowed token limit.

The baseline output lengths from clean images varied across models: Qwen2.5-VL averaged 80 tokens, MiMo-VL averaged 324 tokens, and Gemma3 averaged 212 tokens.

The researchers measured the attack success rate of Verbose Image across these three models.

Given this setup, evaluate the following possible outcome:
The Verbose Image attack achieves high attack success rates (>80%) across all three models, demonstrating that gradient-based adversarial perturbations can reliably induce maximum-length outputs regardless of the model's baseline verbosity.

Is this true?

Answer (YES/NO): NO